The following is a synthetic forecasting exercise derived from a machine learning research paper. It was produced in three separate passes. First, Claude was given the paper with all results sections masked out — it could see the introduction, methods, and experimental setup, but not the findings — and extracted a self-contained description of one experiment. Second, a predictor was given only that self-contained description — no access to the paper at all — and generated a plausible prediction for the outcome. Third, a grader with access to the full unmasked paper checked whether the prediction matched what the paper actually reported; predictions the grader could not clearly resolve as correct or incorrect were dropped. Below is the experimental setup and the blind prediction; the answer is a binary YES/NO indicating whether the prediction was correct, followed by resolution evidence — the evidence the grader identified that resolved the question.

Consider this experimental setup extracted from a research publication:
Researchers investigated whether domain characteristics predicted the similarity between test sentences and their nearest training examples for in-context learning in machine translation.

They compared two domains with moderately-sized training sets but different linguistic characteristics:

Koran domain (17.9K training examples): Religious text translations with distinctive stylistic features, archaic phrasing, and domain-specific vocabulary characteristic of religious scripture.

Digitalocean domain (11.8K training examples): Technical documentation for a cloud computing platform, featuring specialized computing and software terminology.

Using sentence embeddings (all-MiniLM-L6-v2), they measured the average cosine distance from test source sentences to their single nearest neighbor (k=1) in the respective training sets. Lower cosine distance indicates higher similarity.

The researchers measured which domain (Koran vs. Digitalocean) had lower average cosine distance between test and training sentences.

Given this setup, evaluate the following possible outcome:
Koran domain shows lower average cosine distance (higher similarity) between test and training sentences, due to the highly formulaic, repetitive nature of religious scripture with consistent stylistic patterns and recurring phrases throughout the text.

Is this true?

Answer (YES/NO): YES